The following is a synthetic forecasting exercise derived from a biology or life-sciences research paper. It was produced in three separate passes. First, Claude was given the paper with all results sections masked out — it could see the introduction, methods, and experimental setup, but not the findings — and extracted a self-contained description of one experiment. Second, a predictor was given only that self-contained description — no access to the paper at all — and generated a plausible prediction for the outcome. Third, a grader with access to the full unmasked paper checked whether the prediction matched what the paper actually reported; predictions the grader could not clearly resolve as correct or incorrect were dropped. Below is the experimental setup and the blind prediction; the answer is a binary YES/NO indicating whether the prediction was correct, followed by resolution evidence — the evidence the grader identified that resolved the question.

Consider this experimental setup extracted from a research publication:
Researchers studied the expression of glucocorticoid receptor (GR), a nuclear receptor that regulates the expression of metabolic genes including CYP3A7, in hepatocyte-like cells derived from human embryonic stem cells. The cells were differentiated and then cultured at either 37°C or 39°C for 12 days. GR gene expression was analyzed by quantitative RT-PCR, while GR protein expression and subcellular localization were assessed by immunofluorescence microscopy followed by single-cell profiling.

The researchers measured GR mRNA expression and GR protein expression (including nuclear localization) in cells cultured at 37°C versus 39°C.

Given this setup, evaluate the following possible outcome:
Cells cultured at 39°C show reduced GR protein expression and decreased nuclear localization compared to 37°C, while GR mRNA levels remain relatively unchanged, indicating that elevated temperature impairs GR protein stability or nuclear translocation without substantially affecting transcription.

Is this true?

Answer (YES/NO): NO